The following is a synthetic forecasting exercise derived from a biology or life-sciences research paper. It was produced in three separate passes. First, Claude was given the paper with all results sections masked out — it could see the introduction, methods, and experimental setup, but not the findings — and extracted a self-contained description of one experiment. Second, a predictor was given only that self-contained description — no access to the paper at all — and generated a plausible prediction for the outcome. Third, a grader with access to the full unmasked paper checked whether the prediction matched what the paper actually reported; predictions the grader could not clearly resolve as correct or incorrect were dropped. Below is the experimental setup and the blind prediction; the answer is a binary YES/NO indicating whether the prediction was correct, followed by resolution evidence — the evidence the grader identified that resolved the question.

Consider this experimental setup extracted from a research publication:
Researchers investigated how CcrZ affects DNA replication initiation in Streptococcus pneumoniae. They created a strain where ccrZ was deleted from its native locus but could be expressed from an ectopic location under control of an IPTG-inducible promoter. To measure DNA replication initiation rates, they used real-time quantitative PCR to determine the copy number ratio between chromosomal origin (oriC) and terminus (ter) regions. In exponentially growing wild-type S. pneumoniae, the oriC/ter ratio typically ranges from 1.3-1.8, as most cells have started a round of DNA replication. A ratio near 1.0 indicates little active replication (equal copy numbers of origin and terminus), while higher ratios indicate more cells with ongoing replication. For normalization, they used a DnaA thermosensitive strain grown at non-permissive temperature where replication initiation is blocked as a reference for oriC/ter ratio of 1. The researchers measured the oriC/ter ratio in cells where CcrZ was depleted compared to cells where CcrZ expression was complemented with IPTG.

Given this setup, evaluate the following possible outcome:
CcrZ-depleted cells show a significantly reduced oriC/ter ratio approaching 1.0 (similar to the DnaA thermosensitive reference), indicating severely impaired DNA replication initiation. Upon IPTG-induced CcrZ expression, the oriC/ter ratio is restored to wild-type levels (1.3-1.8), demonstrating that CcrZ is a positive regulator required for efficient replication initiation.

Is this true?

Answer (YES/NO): YES